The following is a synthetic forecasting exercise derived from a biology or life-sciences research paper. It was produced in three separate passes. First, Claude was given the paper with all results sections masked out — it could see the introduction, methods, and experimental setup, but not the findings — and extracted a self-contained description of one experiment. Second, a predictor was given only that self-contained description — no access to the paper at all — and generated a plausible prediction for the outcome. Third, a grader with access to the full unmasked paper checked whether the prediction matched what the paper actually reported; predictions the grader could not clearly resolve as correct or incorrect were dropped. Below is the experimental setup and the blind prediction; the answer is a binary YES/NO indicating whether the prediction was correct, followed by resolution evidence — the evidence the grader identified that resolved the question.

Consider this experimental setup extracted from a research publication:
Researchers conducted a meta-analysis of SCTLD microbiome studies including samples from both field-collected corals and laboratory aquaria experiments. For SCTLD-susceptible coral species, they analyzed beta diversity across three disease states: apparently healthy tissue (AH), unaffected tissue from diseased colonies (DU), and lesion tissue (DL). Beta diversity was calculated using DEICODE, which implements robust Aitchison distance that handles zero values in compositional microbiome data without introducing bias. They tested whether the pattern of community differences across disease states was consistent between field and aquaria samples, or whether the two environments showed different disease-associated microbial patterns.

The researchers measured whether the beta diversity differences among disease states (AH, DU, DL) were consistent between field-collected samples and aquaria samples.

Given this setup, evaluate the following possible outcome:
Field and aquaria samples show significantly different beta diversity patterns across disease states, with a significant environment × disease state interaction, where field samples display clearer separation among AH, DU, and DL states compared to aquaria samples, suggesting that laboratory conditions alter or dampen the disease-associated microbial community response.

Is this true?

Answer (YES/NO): NO